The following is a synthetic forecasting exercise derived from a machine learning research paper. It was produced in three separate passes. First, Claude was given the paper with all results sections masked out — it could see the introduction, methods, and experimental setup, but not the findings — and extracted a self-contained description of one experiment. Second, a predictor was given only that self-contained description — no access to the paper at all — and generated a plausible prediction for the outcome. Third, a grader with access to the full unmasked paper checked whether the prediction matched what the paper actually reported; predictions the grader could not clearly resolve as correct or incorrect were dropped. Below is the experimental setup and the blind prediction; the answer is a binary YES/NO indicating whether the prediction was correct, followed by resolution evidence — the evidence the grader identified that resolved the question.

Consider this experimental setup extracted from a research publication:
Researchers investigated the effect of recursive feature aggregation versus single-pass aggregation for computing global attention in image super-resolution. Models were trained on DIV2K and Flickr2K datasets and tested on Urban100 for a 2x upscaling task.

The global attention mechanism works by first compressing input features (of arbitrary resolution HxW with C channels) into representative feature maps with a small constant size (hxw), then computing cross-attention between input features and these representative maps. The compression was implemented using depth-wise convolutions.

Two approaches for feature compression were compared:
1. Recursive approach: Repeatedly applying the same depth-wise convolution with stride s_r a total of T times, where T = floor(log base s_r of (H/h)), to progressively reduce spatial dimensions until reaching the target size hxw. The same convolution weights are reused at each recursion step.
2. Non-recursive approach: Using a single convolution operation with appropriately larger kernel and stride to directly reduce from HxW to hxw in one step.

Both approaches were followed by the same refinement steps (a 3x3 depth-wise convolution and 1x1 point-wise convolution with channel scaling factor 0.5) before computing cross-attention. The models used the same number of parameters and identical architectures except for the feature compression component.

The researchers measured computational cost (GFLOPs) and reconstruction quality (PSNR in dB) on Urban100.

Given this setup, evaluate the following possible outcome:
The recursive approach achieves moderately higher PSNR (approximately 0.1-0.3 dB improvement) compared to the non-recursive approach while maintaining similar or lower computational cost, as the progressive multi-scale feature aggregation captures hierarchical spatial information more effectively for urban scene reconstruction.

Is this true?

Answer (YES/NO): YES